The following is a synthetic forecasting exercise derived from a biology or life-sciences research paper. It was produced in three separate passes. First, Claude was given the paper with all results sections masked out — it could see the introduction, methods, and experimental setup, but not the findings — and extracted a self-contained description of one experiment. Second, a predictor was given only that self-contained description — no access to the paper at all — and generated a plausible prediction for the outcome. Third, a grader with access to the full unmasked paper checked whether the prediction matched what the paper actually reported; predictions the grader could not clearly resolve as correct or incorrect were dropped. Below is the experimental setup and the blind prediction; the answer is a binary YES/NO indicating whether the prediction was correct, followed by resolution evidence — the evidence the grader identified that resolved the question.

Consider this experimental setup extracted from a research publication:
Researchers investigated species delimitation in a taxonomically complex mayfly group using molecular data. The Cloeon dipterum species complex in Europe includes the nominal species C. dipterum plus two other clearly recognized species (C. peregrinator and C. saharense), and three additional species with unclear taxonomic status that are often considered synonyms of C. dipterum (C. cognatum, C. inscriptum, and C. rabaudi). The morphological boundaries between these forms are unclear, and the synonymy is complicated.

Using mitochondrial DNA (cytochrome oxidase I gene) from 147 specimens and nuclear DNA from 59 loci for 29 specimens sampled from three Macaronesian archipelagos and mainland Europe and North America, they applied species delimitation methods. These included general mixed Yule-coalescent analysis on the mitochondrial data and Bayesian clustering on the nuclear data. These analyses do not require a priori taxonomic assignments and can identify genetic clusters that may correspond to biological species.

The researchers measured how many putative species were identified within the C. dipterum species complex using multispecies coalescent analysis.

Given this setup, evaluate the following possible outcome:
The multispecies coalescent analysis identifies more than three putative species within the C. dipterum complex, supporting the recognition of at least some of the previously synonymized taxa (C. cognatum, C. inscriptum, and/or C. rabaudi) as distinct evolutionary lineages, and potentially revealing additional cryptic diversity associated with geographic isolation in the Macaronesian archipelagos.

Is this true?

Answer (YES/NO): NO